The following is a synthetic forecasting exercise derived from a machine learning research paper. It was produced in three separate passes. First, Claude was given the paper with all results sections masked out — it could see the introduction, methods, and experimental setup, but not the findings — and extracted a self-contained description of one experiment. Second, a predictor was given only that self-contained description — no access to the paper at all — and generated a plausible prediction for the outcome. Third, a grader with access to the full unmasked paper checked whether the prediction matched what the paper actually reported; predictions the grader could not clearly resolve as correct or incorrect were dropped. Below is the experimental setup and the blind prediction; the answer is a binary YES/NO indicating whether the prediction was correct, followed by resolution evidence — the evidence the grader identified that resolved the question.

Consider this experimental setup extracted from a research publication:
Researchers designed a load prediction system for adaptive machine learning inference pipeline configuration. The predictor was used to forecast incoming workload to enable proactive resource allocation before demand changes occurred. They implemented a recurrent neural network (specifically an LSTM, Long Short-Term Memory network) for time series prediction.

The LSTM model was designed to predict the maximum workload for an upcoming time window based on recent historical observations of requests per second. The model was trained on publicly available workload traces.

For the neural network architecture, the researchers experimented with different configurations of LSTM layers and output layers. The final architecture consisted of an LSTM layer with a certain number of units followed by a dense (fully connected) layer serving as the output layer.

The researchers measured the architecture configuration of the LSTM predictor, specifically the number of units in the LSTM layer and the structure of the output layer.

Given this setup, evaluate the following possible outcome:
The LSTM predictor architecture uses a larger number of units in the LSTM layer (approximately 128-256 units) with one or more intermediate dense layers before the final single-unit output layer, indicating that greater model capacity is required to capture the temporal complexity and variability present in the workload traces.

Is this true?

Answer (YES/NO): NO